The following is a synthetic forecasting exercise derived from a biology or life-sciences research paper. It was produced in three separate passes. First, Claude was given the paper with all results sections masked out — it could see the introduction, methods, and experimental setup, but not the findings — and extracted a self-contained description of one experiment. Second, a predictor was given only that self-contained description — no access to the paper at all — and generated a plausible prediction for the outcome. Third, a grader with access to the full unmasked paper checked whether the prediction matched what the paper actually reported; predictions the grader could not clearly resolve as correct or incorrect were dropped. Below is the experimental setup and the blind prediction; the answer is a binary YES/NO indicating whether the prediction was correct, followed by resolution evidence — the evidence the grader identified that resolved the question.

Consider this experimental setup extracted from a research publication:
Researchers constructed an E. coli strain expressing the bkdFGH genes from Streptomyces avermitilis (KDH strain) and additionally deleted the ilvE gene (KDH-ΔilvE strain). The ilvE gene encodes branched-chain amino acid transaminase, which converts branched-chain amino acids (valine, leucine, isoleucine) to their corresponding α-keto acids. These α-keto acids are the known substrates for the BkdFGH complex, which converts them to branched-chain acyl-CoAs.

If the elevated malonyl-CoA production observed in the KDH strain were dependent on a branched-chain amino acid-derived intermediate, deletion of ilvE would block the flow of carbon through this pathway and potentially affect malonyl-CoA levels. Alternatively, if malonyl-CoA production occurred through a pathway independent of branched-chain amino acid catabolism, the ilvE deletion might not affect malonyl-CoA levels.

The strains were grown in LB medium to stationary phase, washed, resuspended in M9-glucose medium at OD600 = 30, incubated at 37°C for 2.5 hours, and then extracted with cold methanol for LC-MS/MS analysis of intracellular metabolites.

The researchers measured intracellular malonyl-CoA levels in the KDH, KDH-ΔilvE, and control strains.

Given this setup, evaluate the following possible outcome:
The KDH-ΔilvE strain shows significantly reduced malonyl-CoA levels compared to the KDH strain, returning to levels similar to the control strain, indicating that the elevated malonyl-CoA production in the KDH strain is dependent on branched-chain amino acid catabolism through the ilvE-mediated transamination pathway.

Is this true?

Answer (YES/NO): NO